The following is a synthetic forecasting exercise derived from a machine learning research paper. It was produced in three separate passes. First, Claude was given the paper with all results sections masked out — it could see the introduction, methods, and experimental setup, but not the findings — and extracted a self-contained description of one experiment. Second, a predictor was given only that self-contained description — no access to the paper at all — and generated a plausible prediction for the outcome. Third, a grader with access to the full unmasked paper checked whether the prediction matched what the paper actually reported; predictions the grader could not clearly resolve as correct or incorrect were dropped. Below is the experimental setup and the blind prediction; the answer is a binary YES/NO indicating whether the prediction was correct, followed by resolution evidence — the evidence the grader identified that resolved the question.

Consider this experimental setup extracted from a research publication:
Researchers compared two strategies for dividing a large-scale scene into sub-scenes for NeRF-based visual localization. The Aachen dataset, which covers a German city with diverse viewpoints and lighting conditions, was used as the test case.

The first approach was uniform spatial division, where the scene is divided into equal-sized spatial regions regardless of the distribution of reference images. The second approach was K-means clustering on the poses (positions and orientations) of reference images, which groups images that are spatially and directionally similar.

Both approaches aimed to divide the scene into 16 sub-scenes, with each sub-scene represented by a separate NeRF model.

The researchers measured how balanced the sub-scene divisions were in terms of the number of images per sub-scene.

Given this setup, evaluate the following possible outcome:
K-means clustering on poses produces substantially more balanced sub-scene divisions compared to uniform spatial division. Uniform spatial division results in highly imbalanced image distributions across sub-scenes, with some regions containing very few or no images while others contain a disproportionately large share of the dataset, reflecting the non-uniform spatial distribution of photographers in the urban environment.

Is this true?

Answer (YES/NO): YES